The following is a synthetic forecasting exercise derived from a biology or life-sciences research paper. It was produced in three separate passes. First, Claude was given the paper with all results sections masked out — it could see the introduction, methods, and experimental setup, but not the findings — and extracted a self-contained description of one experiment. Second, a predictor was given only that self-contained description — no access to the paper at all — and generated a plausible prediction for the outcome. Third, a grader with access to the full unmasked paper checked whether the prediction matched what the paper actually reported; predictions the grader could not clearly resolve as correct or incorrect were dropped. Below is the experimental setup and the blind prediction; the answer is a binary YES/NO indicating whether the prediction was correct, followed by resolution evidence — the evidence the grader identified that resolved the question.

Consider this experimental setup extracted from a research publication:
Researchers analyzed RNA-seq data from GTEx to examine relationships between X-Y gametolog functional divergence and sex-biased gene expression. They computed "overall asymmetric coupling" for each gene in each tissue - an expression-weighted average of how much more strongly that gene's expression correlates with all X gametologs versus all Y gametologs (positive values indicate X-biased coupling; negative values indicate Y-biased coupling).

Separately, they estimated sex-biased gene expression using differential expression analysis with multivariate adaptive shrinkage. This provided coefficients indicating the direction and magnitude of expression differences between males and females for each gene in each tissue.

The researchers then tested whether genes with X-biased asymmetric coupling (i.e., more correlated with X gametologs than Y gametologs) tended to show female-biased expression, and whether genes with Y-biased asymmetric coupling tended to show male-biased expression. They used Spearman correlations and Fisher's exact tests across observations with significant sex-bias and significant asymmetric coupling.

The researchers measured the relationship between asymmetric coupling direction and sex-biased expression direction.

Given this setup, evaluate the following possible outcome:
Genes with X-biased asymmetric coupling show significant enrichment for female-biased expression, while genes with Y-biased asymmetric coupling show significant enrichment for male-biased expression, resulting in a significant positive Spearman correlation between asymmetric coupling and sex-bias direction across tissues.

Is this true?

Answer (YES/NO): YES